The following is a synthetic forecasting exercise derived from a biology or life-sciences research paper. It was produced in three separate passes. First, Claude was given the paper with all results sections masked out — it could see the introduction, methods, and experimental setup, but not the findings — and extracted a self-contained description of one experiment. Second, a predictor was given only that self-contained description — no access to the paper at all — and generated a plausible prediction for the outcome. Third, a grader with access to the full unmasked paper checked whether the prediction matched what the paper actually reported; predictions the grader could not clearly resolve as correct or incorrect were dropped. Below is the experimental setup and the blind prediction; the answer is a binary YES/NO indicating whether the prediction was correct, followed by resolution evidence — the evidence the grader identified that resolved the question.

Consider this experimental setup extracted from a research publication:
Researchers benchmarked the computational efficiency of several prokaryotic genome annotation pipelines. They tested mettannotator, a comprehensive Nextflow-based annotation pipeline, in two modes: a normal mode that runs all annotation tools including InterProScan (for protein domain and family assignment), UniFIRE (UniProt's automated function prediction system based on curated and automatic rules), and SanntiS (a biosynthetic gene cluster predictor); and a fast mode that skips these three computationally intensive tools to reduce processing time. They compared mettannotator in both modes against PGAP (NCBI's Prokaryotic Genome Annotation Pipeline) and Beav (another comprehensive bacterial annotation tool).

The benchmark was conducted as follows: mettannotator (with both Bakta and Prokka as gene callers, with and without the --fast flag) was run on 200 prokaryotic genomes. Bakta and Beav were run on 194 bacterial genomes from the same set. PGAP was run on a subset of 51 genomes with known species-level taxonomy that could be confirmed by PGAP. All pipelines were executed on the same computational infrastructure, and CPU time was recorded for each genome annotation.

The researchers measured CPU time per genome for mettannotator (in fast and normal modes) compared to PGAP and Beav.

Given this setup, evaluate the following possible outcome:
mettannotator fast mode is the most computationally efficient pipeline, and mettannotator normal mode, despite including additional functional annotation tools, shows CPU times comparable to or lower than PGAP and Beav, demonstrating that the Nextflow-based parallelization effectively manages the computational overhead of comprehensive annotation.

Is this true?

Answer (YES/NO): NO